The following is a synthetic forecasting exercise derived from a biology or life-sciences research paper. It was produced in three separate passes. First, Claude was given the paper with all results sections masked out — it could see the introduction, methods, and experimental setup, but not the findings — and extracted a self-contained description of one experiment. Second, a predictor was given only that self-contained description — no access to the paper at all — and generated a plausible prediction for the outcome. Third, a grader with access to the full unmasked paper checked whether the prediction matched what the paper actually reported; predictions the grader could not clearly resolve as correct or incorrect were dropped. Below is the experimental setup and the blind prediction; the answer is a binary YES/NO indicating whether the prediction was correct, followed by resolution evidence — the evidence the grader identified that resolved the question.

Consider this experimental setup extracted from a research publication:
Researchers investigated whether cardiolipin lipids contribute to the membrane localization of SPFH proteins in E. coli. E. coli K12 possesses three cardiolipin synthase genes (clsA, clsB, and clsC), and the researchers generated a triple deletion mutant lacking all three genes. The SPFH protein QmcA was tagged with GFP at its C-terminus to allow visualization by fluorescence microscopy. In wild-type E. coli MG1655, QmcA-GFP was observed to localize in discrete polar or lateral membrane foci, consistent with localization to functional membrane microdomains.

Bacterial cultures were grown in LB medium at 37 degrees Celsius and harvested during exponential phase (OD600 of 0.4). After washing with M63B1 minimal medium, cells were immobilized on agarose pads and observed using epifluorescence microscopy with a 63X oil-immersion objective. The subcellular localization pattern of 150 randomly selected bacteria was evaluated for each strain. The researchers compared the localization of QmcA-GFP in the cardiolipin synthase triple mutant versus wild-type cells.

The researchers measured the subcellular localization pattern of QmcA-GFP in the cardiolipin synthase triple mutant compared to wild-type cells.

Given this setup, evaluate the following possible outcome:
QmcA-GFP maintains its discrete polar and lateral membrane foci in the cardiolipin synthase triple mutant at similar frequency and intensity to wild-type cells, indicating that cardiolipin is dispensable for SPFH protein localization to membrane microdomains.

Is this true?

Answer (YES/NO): NO